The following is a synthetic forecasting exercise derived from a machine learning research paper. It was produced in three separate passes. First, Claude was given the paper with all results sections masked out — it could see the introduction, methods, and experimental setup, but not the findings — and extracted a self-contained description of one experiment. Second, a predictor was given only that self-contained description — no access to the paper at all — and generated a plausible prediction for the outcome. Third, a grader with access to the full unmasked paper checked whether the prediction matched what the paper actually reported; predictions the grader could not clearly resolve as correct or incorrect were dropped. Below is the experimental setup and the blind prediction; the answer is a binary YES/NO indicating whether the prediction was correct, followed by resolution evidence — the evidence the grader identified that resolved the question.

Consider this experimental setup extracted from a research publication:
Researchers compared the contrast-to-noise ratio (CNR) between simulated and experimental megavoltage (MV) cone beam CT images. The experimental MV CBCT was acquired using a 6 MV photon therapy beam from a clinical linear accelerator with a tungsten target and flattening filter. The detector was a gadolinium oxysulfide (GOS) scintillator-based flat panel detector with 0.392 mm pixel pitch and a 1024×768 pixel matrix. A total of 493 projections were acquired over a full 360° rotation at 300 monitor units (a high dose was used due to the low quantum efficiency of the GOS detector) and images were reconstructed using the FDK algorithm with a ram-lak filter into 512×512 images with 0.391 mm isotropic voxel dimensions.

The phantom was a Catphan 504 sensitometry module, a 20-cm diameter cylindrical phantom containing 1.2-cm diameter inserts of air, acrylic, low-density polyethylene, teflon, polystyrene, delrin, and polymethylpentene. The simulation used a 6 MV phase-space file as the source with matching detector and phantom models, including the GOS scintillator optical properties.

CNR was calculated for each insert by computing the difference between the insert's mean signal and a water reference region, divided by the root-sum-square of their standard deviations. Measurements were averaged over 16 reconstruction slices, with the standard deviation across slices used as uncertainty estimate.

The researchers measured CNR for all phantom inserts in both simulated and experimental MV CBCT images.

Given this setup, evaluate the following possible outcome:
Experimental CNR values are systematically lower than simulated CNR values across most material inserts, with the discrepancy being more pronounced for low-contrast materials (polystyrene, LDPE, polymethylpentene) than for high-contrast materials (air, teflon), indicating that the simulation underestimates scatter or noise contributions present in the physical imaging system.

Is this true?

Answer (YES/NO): NO